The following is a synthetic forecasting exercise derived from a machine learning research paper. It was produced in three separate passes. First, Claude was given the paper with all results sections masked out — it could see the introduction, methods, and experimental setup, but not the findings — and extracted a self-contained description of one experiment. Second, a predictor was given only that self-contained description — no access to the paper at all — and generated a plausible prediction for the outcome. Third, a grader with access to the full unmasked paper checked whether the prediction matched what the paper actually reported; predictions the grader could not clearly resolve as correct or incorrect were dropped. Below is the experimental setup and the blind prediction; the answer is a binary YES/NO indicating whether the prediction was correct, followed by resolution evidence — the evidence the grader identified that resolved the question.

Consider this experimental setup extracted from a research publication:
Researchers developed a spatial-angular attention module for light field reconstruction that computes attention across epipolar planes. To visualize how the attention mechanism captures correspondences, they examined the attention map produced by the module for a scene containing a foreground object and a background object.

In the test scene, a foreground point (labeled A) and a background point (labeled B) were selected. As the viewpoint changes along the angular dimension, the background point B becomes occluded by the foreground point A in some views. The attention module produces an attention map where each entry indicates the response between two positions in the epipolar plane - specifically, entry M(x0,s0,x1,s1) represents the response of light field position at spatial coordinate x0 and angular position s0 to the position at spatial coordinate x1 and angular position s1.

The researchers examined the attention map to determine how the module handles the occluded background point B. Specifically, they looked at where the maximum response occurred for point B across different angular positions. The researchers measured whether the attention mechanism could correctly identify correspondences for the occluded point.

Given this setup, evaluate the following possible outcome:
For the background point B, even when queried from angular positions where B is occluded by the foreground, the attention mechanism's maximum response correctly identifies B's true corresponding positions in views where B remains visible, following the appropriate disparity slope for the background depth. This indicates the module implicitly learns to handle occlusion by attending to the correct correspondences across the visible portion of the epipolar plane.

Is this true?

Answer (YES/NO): YES